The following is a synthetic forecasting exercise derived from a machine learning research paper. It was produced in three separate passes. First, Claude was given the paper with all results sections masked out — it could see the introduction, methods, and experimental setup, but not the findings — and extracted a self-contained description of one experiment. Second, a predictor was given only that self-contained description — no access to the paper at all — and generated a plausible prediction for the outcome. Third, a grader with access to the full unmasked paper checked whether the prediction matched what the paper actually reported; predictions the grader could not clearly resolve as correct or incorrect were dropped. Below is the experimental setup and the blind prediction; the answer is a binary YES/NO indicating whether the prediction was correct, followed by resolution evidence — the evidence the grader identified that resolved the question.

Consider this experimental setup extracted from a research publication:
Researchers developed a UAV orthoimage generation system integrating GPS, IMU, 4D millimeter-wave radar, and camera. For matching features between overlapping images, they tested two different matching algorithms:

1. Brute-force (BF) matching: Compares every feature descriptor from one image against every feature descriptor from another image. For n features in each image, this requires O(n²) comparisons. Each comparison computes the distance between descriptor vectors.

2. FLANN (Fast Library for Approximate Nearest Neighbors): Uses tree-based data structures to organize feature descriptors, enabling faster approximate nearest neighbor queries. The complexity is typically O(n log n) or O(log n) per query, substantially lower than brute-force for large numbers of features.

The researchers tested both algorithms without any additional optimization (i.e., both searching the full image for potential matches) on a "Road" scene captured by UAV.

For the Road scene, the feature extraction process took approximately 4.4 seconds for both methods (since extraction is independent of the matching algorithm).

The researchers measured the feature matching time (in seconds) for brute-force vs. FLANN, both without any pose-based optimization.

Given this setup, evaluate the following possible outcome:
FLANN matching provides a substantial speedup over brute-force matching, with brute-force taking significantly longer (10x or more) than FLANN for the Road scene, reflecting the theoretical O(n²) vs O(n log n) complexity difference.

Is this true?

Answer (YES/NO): NO